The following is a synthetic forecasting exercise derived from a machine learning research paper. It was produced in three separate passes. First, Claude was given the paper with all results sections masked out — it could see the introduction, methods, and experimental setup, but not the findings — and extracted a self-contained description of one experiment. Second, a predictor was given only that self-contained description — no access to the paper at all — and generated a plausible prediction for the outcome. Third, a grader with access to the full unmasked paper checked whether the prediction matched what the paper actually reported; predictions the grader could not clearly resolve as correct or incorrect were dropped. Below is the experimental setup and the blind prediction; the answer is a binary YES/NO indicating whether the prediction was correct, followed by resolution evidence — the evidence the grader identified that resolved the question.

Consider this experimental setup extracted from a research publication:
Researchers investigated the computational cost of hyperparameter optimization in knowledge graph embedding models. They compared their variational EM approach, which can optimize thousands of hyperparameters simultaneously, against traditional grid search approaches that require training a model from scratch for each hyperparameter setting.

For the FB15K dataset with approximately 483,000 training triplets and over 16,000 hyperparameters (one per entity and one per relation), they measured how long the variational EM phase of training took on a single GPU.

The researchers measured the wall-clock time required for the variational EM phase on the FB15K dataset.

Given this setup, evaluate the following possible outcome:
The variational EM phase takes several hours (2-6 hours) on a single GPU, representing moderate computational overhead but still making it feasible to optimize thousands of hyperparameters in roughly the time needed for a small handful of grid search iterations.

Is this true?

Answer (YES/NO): NO